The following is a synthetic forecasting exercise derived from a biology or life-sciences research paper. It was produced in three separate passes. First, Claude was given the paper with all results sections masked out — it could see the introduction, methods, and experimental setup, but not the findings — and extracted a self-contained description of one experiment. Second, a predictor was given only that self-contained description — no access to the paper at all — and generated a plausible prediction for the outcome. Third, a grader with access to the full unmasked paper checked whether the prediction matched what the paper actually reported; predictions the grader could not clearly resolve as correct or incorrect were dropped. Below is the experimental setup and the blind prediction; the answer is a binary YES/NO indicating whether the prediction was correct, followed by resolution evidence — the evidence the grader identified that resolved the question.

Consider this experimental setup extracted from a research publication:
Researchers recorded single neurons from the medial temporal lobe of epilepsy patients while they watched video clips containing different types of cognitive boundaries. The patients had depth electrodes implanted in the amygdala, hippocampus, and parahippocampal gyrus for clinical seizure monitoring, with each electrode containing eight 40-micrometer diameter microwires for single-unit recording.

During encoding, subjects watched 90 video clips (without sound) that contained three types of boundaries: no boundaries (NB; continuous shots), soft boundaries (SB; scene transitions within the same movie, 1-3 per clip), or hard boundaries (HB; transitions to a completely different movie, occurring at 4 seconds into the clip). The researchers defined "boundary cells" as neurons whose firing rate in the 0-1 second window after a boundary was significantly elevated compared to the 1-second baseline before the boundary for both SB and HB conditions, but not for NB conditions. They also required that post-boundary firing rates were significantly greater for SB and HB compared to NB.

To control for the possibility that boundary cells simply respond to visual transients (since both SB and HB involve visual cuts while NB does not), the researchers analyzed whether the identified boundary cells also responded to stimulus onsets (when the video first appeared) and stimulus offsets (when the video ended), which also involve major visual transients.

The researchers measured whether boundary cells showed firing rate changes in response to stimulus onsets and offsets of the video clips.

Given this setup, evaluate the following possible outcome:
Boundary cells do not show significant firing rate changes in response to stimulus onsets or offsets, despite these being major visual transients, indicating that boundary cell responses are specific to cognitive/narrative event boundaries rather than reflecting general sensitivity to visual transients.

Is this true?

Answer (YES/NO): YES